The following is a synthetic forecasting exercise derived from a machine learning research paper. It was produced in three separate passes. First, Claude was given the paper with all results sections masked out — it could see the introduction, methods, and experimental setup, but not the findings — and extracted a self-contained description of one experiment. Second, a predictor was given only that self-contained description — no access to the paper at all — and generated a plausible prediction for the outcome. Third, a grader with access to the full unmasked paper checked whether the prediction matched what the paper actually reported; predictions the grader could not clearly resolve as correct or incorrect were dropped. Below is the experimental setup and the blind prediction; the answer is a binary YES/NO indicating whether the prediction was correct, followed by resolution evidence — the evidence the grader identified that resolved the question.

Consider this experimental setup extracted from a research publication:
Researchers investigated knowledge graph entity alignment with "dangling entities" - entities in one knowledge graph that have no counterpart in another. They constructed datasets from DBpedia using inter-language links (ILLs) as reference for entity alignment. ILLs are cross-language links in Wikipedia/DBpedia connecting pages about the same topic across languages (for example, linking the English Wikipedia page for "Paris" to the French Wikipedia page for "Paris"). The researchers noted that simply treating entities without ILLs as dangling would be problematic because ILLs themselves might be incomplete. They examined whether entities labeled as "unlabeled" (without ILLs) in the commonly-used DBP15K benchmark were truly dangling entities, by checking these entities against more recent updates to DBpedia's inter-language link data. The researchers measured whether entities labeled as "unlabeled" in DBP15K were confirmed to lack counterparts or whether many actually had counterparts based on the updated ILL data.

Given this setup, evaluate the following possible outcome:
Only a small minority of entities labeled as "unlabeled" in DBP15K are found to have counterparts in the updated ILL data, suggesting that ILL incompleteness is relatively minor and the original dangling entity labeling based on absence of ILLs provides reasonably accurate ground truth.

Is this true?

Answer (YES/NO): NO